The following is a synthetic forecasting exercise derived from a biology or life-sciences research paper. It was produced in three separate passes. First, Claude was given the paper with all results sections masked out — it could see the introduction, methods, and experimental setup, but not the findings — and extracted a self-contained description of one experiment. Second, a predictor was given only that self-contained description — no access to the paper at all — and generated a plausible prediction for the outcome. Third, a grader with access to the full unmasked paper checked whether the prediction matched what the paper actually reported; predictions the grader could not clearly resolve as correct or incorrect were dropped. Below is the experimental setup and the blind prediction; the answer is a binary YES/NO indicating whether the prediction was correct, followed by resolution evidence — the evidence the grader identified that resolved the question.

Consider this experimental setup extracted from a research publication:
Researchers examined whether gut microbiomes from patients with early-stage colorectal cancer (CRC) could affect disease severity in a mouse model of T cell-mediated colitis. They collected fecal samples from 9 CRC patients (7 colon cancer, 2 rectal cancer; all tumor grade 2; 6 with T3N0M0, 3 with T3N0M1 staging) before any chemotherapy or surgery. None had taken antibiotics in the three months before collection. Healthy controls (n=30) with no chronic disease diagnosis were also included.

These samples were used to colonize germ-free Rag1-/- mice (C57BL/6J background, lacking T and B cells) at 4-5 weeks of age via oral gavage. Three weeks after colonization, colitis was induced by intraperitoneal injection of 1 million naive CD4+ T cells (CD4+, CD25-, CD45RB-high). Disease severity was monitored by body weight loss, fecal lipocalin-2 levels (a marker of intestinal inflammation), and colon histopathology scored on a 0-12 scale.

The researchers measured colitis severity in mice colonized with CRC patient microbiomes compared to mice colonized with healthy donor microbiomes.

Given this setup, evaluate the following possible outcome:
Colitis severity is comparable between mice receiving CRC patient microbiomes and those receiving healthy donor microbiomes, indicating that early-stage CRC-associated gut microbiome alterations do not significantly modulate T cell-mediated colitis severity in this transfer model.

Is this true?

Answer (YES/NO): YES